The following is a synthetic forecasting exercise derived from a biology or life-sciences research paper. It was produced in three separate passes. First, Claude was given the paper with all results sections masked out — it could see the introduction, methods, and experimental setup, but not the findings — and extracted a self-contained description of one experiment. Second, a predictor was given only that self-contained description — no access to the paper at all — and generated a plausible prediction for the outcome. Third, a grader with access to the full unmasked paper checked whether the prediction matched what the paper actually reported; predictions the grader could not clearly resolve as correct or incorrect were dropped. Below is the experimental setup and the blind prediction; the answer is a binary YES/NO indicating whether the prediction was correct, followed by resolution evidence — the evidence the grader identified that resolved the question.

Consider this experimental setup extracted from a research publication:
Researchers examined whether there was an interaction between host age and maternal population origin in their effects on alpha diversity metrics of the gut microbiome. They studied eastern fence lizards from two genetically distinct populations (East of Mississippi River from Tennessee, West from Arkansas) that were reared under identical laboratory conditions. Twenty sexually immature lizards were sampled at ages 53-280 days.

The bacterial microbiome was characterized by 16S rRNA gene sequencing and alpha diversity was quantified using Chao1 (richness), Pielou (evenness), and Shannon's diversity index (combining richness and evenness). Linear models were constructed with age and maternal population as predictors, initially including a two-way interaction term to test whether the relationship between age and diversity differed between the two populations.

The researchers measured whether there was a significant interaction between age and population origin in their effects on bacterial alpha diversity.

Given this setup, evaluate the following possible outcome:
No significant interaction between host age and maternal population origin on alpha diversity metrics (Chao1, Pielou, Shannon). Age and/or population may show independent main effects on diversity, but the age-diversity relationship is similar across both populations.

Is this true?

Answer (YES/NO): NO